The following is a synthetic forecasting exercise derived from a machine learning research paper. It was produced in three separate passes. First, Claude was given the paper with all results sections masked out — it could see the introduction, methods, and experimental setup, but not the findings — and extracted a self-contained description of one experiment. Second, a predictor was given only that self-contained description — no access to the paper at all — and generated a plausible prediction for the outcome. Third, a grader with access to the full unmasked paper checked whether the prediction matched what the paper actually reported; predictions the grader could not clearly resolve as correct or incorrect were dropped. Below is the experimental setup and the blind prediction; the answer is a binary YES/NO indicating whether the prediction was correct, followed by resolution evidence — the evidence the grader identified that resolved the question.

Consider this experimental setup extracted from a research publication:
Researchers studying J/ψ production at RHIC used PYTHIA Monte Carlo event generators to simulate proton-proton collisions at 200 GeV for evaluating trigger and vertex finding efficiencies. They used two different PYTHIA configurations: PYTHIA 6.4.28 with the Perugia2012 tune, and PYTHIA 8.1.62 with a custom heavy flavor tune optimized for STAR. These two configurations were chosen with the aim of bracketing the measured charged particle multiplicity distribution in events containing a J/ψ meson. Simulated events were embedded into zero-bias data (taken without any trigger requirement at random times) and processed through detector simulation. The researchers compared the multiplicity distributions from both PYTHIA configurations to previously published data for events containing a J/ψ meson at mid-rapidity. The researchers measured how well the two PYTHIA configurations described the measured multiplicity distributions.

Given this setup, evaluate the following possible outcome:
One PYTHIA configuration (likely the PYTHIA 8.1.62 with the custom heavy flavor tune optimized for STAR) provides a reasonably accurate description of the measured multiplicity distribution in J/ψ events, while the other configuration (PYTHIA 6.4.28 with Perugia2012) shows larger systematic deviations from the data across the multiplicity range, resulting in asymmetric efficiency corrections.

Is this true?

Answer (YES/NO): NO